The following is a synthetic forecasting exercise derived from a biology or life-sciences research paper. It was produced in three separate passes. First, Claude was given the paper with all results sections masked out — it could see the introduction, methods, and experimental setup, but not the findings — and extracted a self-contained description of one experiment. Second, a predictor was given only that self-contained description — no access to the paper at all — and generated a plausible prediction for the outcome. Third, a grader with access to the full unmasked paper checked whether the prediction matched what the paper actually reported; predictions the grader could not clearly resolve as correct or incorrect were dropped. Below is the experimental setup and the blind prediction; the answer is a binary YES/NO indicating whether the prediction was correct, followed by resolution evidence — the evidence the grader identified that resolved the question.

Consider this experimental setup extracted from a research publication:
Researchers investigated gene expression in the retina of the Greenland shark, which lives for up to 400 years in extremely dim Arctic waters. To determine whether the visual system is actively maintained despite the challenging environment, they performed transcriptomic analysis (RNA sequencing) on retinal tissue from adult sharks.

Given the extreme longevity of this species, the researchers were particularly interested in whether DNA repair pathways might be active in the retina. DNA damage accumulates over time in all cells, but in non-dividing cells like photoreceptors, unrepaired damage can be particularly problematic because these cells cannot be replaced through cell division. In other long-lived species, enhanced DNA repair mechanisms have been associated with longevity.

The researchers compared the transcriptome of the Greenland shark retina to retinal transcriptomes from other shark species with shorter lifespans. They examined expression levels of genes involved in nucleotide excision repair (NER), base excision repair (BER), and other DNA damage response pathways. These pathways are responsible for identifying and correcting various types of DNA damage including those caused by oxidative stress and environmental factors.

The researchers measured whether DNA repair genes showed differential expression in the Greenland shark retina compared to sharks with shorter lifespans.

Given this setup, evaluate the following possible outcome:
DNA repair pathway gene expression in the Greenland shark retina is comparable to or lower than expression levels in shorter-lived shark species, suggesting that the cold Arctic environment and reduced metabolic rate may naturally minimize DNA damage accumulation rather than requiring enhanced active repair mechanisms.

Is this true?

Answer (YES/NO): NO